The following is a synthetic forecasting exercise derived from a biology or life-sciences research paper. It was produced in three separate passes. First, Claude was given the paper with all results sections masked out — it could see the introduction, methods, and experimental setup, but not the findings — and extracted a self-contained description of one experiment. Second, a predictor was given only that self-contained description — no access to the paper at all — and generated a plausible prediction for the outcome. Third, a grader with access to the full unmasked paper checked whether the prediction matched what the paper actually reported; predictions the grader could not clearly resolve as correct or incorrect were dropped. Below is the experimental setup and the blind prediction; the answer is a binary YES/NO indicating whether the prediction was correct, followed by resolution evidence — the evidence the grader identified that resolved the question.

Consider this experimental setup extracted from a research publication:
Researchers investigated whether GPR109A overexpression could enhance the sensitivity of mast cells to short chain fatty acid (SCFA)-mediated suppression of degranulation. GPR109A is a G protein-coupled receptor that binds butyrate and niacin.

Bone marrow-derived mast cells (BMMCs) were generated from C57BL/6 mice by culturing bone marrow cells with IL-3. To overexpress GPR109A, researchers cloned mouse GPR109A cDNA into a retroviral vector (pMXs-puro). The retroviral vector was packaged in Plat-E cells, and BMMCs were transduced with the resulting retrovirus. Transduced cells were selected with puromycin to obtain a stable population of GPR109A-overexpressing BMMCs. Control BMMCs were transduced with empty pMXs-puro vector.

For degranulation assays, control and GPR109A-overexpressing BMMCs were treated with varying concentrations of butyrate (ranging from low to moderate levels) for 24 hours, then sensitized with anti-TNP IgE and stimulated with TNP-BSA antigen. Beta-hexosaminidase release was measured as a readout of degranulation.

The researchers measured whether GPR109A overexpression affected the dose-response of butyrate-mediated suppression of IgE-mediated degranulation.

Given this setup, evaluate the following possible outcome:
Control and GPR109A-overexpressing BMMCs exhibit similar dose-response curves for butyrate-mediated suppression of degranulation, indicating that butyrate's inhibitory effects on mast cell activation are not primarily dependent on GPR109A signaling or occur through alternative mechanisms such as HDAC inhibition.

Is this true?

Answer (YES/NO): NO